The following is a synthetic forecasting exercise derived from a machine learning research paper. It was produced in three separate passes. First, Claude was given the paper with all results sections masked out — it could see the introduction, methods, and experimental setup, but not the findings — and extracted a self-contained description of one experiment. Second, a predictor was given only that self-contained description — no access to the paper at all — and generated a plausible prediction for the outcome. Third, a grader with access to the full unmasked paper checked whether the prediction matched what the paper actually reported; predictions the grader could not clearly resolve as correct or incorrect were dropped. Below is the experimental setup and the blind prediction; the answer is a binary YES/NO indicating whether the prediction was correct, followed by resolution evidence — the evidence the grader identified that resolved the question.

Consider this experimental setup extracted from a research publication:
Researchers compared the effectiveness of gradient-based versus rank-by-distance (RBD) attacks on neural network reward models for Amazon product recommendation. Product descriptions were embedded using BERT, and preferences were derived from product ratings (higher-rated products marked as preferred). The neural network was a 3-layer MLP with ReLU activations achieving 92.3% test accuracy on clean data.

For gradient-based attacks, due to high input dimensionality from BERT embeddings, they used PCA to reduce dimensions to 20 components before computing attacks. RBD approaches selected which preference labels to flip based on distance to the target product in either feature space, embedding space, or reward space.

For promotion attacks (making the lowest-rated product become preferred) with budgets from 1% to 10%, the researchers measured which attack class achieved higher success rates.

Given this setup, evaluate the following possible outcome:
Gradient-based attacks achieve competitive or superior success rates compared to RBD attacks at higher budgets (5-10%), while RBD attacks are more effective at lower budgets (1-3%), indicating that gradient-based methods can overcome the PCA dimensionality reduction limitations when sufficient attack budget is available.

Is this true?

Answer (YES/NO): NO